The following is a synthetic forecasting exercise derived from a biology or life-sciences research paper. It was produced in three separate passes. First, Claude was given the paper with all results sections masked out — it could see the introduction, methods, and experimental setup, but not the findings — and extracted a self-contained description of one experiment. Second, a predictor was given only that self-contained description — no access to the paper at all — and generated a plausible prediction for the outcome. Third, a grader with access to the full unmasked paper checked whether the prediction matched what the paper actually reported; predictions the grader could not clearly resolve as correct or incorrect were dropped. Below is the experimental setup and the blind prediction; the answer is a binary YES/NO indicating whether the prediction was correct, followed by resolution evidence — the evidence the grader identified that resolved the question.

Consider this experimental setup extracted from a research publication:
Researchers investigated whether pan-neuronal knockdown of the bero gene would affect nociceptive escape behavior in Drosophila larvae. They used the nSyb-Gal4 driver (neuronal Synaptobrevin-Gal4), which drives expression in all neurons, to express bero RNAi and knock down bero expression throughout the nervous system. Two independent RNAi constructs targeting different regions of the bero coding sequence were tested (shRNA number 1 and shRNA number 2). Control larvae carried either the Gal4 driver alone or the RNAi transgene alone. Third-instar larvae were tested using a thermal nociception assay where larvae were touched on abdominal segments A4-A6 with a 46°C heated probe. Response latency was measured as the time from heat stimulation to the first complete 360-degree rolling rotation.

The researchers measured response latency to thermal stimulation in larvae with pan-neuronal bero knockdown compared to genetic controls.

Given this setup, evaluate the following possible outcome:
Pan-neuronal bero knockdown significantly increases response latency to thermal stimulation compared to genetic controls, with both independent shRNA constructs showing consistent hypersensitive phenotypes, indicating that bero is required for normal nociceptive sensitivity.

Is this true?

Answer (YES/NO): NO